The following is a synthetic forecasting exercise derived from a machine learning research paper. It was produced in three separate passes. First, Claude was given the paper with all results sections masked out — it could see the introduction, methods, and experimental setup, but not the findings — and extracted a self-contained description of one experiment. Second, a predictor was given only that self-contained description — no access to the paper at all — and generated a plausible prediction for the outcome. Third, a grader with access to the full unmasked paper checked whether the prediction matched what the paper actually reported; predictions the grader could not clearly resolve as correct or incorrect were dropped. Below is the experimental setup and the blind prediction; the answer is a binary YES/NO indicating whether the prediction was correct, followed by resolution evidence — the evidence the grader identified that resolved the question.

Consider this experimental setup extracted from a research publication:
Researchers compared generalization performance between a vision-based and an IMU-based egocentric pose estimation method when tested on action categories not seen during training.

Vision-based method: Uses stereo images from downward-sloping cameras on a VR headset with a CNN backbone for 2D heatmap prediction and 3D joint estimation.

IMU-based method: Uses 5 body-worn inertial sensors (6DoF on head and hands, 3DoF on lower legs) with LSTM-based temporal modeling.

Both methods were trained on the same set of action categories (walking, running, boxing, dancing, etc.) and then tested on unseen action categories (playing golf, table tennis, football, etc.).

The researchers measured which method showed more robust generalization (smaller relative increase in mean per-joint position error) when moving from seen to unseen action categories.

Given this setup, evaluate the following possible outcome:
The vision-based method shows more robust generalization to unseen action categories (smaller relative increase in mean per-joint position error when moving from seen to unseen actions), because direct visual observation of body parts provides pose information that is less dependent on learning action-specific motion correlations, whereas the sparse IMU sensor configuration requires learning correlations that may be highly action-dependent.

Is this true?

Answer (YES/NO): YES